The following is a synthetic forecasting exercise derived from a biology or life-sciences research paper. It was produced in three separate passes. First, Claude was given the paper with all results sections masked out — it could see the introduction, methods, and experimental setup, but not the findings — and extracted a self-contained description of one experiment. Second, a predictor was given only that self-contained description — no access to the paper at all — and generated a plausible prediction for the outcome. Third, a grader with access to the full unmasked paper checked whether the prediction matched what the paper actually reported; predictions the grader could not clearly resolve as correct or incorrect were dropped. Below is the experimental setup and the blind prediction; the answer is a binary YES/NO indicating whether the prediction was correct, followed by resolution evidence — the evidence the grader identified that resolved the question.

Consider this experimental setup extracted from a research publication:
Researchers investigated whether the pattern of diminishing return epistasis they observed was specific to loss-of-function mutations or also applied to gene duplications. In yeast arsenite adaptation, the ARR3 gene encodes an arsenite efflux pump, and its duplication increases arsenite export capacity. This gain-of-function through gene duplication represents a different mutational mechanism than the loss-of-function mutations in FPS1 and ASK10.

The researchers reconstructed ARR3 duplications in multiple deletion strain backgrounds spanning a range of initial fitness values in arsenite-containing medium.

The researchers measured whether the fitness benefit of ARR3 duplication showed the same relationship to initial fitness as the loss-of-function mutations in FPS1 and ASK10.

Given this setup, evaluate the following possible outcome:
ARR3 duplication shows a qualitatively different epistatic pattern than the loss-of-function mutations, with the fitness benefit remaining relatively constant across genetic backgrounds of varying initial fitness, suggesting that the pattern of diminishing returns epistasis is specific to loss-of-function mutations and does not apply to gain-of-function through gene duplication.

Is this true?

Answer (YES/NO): NO